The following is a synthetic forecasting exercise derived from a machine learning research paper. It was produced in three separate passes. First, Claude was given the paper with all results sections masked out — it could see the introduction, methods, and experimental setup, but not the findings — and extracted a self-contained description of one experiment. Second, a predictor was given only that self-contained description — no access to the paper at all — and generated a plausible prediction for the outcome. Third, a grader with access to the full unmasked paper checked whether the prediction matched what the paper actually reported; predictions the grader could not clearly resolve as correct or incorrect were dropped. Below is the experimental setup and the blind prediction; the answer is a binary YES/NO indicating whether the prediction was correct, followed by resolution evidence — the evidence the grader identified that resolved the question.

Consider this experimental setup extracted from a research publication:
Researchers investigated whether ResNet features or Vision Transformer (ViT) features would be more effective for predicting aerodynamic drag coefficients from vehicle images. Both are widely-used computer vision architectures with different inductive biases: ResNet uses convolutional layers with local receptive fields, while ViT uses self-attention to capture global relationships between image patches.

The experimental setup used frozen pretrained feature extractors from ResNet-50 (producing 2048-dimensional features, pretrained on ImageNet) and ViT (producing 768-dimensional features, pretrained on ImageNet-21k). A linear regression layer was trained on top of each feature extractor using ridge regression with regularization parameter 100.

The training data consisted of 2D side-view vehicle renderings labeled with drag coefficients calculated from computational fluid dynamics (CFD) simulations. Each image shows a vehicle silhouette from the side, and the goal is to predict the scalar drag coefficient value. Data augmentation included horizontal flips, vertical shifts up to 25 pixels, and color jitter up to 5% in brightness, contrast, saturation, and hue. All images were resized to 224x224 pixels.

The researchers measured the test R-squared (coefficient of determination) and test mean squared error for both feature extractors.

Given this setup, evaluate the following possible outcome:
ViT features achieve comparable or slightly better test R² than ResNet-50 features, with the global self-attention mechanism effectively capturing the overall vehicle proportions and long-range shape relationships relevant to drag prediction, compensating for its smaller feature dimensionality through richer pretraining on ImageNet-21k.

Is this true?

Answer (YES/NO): YES